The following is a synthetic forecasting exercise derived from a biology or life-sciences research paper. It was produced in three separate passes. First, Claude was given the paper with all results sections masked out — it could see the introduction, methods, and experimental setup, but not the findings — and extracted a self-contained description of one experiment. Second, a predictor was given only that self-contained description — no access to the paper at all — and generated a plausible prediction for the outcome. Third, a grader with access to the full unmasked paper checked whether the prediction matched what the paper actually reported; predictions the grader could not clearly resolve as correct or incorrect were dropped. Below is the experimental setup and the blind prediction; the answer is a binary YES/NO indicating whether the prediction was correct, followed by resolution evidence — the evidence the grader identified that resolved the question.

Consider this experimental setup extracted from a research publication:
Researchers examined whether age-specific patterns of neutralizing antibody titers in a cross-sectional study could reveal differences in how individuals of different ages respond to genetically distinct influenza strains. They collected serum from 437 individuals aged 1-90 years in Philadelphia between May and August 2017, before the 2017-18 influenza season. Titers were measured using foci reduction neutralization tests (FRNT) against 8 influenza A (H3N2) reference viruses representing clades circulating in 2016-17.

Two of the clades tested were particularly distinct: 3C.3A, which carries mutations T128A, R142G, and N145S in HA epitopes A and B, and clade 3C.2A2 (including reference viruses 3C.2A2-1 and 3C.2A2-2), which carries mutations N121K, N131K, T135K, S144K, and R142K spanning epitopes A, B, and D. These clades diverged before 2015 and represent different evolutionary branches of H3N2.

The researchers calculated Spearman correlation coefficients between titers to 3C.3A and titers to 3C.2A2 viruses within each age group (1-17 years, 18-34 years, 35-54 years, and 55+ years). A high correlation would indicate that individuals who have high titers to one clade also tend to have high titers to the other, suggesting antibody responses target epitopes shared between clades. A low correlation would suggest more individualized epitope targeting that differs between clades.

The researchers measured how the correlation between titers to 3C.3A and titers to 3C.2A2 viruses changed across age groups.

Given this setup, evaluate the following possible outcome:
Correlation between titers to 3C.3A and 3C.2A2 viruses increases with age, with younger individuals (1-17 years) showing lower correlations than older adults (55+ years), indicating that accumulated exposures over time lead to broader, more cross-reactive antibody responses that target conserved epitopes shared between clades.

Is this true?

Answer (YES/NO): NO